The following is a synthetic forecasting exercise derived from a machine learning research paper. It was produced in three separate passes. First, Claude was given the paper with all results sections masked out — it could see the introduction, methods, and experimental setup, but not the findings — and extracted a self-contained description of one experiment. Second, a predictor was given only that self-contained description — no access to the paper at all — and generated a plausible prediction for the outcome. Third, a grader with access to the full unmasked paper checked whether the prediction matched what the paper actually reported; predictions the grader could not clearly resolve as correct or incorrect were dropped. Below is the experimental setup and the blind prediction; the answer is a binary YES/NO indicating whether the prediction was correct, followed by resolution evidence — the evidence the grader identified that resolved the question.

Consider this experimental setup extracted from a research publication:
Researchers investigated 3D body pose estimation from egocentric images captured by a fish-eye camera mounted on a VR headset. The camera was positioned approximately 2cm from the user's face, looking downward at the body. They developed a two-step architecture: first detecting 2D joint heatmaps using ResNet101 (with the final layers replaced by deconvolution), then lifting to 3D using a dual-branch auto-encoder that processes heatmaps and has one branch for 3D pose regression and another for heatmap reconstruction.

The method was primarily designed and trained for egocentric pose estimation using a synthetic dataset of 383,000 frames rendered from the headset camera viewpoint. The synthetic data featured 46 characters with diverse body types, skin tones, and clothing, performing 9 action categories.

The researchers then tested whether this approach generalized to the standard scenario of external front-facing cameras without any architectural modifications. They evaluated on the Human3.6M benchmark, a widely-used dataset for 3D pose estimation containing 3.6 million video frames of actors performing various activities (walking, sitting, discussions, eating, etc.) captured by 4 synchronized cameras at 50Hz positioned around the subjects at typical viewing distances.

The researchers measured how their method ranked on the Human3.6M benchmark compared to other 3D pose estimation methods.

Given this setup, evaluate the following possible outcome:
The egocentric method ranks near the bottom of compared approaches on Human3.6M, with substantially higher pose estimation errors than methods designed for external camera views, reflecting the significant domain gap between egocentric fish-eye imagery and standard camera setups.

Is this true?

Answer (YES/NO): NO